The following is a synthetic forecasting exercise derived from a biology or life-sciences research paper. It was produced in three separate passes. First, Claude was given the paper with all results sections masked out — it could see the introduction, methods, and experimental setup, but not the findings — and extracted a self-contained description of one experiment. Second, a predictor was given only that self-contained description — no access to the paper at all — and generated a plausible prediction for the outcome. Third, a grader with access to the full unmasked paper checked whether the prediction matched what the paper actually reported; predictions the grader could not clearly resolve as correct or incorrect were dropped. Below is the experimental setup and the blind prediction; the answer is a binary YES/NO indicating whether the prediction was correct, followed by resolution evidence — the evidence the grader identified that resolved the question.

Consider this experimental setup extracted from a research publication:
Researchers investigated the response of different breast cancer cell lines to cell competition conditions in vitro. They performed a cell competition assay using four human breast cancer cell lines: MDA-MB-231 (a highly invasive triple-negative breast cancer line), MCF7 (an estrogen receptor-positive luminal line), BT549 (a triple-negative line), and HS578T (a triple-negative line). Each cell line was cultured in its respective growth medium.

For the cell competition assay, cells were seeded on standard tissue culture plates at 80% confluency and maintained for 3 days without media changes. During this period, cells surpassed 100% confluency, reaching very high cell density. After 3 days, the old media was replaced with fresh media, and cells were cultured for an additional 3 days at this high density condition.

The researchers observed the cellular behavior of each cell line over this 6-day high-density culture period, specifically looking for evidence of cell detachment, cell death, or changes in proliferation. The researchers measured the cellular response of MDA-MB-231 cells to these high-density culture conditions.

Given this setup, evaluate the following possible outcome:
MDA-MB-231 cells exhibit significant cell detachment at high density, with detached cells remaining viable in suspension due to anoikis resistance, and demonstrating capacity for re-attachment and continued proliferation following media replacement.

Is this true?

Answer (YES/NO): YES